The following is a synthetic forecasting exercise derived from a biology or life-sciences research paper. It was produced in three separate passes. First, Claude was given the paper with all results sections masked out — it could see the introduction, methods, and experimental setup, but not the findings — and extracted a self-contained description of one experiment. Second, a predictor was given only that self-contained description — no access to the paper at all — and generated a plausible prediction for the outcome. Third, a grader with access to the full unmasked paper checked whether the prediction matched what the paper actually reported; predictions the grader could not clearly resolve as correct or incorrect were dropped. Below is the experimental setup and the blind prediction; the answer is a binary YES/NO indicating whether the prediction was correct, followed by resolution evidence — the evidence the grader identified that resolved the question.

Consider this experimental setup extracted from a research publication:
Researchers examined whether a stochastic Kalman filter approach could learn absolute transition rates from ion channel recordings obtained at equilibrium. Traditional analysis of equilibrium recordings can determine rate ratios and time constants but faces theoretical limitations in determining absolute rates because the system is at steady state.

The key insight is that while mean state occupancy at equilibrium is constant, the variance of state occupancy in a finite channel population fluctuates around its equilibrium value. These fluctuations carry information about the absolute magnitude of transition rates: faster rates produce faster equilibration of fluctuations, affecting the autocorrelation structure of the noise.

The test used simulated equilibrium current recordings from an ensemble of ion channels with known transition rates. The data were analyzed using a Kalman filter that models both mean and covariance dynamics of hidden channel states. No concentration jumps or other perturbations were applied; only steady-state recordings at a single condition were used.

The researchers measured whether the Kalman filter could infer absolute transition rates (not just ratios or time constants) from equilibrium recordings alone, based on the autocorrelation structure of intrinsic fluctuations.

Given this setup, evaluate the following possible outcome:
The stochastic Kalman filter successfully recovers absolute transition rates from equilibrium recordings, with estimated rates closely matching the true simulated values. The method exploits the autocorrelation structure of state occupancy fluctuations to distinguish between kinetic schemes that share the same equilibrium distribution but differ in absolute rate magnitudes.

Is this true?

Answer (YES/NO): YES